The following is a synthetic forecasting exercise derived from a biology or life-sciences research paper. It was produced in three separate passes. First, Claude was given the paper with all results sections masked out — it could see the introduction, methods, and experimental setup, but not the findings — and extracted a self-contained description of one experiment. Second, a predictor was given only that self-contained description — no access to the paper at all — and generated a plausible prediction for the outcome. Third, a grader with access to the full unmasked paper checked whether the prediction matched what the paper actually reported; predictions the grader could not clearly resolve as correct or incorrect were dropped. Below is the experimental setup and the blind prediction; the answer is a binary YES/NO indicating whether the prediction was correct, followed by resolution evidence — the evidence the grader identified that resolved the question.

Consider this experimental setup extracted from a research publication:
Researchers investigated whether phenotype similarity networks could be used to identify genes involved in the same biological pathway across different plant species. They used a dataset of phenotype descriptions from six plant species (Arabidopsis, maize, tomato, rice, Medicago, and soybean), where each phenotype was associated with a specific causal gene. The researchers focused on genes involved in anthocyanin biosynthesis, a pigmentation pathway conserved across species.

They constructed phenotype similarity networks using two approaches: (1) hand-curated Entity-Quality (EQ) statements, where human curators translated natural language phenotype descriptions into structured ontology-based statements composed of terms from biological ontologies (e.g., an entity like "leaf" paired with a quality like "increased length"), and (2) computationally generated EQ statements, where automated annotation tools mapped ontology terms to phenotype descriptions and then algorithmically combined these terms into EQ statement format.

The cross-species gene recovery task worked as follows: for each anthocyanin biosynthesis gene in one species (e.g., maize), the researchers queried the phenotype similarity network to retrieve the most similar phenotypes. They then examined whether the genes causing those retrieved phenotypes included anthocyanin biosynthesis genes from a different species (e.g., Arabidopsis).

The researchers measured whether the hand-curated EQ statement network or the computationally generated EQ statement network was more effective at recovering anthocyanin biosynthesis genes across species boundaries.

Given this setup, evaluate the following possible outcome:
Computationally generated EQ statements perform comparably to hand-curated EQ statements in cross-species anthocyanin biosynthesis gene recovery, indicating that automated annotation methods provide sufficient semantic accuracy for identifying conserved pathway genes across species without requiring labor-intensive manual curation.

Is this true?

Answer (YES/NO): NO